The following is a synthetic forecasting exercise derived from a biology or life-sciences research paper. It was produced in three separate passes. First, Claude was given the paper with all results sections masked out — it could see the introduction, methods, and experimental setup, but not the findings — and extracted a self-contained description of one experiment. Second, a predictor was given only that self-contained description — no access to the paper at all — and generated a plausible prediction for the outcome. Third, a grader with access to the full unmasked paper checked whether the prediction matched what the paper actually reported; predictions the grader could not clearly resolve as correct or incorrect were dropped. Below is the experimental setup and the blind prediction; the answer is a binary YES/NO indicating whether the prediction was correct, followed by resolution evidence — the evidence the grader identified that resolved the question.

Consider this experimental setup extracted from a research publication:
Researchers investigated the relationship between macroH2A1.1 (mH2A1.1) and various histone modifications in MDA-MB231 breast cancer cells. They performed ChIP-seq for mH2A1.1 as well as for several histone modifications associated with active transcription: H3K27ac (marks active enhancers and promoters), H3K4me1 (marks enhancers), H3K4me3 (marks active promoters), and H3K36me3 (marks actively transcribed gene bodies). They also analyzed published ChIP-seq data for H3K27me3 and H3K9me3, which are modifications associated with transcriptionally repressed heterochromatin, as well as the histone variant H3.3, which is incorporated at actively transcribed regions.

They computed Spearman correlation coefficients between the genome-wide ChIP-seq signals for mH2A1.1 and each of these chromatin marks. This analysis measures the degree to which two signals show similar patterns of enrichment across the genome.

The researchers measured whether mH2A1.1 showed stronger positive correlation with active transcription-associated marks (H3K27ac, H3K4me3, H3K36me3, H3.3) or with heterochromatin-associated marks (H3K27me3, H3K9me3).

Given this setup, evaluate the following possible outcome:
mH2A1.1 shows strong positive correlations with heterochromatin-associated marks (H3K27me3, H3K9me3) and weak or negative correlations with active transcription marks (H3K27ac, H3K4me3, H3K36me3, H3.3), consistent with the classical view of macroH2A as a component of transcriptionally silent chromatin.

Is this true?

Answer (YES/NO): NO